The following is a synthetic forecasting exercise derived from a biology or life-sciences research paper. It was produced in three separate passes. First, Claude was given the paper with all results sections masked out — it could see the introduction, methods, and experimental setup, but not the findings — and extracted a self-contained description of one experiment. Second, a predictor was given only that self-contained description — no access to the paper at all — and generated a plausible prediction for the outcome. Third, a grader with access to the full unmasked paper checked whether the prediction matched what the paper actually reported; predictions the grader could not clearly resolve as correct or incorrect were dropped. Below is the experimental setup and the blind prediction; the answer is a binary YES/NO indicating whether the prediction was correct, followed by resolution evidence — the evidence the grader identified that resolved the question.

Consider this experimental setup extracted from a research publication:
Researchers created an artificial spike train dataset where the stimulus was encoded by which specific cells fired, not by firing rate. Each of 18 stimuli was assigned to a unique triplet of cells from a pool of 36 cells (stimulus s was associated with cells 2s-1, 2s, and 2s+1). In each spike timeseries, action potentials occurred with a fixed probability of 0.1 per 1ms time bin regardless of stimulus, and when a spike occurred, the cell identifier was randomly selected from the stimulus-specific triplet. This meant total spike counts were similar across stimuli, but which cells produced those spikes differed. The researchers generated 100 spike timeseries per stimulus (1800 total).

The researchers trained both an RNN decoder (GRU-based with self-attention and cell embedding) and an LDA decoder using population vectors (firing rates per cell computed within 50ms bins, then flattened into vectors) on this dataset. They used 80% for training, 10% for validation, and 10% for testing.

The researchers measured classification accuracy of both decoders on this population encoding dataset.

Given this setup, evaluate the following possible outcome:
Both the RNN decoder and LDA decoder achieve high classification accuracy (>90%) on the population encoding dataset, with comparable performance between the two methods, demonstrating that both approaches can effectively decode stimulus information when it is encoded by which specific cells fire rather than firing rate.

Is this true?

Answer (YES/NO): YES